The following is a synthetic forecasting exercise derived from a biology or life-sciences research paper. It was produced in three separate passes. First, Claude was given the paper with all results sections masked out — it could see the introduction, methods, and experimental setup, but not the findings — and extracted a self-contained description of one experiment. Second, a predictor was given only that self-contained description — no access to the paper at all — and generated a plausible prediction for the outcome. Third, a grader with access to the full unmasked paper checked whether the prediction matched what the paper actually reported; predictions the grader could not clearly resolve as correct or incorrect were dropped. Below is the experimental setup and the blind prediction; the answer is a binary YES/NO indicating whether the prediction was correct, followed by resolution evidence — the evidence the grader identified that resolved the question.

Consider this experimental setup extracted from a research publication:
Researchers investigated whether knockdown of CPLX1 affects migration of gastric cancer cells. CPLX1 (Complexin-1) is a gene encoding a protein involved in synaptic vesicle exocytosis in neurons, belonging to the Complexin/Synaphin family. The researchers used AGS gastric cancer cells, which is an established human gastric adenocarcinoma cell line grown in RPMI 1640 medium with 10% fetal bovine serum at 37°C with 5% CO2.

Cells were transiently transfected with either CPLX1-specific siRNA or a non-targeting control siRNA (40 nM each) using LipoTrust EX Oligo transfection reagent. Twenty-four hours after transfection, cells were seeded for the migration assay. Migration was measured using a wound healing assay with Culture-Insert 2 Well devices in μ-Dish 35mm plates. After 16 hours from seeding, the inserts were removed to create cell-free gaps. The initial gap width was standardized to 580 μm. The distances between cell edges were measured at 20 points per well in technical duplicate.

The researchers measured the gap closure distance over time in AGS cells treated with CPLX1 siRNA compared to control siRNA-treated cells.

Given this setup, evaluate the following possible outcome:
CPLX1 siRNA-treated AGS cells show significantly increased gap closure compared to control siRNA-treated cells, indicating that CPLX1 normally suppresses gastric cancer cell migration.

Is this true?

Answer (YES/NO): NO